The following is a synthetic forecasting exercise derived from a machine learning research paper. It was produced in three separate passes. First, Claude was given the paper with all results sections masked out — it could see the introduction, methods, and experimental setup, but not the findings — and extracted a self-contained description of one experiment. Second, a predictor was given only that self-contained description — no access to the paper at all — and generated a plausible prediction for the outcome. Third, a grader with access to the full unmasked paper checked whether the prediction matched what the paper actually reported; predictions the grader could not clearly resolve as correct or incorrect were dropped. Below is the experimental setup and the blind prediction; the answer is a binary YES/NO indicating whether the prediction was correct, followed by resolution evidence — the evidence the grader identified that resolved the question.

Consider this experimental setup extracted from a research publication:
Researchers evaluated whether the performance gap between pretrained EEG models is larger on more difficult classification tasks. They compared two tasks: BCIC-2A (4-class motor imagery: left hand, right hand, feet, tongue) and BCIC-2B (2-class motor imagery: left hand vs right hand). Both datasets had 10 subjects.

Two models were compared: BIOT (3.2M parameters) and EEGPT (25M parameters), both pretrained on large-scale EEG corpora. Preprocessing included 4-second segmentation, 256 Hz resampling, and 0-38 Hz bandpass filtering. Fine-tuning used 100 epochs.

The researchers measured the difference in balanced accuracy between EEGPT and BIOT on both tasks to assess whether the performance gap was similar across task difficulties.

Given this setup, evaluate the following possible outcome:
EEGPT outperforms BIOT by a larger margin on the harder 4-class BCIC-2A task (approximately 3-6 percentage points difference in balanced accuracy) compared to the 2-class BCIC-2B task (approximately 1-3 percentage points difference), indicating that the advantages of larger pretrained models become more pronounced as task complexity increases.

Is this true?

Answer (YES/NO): NO